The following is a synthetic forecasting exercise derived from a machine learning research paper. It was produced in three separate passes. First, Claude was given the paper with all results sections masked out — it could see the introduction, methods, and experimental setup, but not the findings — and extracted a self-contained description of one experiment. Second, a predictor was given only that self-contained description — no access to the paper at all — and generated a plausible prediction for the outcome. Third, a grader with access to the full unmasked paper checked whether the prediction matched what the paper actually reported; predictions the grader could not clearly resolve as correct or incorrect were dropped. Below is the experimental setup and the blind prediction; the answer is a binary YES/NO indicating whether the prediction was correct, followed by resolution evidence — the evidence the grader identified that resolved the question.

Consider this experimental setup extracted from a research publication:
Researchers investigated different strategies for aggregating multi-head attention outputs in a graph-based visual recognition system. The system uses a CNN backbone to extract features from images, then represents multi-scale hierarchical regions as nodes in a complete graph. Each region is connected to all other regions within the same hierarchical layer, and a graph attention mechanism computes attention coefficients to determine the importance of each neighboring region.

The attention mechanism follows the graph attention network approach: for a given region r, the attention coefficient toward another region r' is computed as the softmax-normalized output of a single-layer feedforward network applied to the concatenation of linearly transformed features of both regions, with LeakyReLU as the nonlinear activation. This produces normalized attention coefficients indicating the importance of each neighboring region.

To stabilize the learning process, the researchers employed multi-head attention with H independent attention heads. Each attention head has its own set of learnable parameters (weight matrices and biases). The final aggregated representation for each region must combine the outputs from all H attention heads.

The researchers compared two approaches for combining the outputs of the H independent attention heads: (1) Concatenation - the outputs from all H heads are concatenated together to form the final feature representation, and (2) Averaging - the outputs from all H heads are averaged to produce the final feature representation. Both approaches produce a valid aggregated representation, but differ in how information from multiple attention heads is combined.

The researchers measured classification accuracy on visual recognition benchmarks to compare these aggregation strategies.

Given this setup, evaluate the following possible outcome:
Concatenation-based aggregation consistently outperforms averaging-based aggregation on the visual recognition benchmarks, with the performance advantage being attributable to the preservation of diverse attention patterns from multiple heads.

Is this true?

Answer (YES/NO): YES